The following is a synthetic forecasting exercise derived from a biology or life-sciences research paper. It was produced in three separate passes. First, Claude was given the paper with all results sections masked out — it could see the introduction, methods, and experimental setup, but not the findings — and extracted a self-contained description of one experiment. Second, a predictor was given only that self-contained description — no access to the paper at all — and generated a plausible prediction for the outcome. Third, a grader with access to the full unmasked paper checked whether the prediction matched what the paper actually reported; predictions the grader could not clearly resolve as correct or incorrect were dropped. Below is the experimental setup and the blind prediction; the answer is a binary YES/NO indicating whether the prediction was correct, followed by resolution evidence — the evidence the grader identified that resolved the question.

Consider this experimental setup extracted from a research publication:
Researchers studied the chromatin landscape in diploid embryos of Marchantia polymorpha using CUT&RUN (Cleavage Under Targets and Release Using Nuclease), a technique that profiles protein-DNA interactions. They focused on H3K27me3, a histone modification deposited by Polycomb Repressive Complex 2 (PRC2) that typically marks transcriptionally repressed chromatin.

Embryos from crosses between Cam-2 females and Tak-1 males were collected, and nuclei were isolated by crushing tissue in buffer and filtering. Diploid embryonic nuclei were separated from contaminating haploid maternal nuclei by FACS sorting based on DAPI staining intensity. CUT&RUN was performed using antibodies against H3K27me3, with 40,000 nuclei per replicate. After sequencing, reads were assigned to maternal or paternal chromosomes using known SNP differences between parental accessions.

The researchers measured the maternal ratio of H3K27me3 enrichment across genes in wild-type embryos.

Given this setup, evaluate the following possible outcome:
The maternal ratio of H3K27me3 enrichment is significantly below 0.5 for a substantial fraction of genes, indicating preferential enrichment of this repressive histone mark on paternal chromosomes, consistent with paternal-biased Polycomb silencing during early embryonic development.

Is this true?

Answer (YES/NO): YES